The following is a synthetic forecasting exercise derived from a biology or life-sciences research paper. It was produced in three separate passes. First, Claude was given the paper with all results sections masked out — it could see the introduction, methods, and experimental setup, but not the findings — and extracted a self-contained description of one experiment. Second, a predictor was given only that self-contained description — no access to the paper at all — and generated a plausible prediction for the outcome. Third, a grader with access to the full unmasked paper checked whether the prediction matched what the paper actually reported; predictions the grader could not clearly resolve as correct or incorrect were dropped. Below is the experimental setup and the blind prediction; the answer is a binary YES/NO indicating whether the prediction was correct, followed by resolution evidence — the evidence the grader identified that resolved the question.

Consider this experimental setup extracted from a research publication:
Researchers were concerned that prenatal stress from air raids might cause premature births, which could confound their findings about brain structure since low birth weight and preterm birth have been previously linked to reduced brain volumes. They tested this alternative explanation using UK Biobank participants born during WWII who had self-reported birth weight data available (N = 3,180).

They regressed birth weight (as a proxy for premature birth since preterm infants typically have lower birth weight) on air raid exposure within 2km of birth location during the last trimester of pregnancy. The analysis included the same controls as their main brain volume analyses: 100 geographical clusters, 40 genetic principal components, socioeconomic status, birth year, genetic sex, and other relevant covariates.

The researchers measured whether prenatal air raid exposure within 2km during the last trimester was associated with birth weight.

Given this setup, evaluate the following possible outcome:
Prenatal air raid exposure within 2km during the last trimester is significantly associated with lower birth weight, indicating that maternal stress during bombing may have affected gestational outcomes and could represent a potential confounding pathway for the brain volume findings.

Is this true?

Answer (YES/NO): NO